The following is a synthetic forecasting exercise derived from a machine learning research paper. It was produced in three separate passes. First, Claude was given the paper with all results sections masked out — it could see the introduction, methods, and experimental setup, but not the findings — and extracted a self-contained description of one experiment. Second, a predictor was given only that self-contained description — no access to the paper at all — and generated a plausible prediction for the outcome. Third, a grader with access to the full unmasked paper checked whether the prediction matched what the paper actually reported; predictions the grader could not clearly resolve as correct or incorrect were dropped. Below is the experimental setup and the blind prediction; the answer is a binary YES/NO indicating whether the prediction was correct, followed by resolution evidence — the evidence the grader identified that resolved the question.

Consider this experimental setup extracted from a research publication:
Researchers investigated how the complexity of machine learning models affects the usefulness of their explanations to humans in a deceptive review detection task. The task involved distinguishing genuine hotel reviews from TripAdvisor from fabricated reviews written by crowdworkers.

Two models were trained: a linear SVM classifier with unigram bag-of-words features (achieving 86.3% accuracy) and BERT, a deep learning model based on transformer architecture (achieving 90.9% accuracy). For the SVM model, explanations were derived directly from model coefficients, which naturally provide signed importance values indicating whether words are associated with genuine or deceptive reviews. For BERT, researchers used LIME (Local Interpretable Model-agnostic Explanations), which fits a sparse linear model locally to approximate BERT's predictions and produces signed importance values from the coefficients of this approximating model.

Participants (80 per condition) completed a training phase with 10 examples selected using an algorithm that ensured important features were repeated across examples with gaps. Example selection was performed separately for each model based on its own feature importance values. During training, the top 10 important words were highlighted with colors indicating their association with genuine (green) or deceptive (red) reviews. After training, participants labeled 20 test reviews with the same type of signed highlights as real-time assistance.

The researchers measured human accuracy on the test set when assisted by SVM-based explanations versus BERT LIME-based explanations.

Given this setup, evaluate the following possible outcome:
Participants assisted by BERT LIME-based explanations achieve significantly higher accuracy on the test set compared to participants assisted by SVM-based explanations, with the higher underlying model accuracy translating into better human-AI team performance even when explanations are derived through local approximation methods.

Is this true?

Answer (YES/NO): NO